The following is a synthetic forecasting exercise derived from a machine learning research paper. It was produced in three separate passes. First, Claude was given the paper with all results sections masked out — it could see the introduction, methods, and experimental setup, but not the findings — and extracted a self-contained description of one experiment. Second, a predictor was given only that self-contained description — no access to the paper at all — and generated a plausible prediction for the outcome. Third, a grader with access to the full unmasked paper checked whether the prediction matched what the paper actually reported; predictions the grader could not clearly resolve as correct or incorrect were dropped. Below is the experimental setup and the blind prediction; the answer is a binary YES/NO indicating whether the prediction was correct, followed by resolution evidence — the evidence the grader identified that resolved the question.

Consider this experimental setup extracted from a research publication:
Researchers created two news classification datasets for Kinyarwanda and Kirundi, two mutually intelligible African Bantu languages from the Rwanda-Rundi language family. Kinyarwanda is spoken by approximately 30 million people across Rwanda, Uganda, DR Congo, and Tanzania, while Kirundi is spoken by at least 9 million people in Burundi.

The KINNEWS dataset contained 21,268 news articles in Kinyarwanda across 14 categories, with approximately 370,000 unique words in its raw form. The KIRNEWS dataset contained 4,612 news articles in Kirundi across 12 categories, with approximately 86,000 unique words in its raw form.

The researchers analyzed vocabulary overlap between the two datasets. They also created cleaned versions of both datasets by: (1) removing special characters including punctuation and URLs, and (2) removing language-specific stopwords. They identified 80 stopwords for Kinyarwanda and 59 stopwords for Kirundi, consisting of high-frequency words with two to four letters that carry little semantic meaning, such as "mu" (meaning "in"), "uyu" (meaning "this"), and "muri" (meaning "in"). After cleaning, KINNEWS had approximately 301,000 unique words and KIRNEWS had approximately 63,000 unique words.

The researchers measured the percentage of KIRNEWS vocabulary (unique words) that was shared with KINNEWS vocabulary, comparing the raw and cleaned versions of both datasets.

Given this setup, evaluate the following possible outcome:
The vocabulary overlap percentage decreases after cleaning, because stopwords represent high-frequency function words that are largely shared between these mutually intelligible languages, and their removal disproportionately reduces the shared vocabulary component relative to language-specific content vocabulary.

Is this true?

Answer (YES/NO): NO